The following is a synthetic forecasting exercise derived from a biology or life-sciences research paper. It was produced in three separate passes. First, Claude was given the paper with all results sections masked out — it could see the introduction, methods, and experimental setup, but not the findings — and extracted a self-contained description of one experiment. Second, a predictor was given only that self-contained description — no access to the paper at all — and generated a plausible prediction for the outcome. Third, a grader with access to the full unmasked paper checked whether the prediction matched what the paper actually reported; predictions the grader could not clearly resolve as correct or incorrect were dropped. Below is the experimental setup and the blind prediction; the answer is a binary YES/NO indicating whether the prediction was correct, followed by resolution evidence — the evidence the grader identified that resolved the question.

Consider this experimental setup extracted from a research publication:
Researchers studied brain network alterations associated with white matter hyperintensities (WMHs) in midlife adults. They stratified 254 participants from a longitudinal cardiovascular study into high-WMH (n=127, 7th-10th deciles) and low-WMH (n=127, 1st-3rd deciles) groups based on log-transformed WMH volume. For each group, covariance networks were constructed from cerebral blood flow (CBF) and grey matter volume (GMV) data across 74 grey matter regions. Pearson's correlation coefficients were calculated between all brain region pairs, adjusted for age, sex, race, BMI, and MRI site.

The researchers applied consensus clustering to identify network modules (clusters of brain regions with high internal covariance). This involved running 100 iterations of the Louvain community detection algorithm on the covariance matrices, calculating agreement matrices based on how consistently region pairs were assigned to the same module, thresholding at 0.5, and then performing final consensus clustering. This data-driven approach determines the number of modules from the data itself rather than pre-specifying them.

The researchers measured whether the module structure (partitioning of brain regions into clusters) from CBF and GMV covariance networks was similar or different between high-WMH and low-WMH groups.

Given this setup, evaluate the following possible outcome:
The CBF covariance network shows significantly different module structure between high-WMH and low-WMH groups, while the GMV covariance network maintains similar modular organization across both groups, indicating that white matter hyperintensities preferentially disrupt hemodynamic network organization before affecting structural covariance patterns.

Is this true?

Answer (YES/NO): NO